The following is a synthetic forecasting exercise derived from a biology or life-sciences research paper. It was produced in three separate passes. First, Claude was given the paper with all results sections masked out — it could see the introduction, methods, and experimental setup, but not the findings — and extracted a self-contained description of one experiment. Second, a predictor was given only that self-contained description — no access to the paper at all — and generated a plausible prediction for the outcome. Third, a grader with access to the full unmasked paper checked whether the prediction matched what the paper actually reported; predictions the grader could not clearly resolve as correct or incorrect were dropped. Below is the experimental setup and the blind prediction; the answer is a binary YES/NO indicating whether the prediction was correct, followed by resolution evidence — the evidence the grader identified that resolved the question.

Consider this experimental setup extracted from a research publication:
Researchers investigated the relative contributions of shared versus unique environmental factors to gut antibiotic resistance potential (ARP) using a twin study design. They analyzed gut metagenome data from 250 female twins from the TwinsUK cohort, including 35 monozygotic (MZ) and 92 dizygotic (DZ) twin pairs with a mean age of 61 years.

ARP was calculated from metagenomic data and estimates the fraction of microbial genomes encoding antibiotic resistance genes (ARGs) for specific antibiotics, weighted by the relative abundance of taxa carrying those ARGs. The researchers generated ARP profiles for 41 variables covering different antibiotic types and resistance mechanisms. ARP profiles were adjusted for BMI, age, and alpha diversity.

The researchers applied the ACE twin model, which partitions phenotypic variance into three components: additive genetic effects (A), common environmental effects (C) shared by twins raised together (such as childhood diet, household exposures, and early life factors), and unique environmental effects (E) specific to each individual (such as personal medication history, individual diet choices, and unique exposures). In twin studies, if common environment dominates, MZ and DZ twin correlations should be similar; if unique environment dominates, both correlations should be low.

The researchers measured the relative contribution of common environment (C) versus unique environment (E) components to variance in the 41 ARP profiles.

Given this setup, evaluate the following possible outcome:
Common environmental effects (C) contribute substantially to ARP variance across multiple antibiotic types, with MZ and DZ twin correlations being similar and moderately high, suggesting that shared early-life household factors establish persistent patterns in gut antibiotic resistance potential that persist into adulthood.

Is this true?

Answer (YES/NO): NO